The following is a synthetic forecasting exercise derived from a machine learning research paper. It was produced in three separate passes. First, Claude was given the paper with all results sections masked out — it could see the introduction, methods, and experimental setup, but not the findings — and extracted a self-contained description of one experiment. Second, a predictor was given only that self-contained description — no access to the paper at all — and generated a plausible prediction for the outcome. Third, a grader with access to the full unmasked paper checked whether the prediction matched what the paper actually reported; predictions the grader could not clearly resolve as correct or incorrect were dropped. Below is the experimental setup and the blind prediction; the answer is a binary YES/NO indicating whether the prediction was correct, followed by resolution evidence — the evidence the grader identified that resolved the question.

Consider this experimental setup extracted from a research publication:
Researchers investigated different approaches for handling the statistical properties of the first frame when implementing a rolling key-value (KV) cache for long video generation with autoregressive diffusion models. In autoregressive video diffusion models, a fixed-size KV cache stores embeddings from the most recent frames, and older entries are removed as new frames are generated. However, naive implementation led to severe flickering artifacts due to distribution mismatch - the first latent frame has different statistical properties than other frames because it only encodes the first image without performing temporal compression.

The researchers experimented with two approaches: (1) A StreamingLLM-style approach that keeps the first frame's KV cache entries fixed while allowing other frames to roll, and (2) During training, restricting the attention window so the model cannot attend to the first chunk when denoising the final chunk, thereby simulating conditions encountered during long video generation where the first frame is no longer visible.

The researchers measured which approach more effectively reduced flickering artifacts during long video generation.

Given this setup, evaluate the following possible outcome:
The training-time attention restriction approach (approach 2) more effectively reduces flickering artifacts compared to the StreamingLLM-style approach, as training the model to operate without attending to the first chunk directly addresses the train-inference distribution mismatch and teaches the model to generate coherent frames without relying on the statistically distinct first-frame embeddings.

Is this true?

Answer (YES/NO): YES